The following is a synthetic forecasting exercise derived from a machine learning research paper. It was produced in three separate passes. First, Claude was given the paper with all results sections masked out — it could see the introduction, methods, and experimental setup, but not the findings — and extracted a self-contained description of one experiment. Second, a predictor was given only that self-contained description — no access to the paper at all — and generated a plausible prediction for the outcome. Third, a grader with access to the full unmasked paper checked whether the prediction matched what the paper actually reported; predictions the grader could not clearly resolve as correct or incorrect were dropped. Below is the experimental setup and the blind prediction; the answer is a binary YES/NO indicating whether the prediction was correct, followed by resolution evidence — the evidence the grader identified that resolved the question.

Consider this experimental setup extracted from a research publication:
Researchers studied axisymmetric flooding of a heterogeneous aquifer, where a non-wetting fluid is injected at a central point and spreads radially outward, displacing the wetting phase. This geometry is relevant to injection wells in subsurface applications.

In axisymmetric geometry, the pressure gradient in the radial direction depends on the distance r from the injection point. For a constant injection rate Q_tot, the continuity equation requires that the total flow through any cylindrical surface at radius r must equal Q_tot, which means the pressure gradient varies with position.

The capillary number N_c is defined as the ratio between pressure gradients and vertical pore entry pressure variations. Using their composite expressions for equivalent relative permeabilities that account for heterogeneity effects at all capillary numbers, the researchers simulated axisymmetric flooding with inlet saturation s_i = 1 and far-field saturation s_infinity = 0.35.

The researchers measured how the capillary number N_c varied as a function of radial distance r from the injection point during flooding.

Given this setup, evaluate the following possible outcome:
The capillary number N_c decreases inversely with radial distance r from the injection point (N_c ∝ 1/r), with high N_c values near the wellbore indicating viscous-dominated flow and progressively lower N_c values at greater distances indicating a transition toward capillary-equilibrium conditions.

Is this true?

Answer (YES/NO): YES